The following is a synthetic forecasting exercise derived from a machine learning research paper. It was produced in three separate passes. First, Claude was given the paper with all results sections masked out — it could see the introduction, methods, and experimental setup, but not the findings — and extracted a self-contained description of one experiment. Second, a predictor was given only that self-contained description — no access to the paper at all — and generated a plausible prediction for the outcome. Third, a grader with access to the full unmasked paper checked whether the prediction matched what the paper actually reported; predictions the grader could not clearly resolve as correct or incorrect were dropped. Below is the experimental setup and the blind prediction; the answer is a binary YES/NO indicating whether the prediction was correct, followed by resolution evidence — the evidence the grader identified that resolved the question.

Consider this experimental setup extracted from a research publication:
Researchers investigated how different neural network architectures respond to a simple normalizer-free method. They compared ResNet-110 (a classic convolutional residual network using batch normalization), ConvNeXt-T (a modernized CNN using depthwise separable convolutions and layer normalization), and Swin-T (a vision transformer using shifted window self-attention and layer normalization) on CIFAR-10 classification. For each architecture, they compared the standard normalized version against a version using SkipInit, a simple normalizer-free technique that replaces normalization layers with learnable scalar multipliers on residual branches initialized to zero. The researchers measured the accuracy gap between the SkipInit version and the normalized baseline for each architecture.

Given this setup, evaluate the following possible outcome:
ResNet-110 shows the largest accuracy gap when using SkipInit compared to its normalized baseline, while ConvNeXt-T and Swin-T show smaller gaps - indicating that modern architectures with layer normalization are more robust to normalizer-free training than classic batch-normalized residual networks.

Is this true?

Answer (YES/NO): YES